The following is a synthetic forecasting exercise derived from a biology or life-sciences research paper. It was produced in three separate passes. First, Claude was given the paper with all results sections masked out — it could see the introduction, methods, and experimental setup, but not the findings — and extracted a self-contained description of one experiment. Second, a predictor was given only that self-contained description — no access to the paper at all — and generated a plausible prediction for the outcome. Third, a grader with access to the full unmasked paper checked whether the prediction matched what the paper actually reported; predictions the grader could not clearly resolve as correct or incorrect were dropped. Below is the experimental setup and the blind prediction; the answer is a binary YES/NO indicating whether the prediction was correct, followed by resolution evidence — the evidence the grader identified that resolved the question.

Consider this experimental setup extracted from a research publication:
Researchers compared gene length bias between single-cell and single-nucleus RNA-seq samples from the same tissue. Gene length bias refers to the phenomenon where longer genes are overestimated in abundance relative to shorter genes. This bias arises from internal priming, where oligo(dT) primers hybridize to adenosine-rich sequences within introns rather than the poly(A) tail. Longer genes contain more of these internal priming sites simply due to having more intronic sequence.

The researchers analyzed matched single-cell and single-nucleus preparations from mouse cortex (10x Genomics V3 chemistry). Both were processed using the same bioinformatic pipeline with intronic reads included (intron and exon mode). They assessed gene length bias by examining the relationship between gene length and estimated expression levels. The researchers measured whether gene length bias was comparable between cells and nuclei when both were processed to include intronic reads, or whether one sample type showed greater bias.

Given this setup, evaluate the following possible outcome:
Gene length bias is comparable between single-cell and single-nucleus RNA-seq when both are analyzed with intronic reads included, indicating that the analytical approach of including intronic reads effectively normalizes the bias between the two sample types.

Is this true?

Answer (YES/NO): NO